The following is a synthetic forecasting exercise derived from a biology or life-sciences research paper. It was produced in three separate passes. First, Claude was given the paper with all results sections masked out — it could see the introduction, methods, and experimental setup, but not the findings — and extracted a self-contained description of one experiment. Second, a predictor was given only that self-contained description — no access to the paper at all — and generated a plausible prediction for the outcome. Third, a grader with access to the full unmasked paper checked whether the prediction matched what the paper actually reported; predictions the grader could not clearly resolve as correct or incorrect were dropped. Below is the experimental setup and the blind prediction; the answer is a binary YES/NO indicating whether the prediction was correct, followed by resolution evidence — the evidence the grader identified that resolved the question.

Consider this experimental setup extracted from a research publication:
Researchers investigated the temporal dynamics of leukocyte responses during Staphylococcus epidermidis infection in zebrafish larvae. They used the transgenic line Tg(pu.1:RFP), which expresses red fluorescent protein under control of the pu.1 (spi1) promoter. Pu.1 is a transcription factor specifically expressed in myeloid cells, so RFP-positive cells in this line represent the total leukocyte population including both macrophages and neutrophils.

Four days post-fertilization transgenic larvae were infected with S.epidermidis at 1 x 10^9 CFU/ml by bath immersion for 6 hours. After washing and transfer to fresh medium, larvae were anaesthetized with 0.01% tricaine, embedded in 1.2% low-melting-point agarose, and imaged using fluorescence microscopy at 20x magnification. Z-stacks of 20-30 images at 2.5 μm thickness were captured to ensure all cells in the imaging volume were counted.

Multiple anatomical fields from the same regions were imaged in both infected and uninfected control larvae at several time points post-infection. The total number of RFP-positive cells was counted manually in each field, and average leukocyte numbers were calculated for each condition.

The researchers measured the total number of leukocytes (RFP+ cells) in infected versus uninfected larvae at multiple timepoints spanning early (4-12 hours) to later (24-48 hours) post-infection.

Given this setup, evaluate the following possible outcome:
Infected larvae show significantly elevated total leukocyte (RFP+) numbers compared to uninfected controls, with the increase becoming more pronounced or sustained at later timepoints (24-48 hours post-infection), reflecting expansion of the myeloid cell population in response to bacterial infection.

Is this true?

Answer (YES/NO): NO